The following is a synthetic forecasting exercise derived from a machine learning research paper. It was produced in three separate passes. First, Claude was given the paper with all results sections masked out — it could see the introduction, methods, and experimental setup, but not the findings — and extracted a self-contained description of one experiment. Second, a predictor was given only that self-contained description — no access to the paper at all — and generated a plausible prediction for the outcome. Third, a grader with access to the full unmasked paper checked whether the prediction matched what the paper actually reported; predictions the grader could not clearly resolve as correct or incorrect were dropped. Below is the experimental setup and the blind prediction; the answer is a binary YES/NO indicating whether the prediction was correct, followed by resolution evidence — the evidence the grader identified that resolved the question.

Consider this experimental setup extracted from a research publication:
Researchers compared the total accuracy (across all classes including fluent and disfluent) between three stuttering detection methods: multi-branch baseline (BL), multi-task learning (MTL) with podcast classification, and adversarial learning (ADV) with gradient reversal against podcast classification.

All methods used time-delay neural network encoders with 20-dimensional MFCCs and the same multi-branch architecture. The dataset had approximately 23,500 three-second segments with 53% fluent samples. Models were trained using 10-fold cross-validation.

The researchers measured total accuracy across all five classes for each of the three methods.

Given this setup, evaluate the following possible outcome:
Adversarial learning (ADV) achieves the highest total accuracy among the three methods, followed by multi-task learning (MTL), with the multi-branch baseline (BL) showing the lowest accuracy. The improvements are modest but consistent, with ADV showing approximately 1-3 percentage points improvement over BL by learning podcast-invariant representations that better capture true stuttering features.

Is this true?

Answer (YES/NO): NO